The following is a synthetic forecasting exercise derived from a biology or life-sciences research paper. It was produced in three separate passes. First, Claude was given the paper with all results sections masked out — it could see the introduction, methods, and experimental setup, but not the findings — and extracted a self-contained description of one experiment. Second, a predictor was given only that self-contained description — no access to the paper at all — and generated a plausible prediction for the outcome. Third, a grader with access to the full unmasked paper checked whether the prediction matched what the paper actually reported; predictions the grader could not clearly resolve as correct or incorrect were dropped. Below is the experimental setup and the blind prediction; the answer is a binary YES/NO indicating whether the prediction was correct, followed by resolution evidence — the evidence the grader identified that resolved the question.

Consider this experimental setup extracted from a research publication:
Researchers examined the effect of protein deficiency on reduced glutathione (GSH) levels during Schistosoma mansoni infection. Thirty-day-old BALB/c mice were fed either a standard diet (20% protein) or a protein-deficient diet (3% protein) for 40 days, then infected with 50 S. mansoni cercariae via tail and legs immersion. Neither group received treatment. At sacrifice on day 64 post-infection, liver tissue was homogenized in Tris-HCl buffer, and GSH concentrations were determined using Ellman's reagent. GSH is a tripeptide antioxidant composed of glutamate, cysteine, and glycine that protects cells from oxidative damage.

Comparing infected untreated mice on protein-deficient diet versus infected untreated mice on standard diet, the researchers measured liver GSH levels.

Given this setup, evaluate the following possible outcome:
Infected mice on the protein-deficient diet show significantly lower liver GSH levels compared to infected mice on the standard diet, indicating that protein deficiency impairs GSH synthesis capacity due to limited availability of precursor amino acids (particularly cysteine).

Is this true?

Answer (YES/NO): NO